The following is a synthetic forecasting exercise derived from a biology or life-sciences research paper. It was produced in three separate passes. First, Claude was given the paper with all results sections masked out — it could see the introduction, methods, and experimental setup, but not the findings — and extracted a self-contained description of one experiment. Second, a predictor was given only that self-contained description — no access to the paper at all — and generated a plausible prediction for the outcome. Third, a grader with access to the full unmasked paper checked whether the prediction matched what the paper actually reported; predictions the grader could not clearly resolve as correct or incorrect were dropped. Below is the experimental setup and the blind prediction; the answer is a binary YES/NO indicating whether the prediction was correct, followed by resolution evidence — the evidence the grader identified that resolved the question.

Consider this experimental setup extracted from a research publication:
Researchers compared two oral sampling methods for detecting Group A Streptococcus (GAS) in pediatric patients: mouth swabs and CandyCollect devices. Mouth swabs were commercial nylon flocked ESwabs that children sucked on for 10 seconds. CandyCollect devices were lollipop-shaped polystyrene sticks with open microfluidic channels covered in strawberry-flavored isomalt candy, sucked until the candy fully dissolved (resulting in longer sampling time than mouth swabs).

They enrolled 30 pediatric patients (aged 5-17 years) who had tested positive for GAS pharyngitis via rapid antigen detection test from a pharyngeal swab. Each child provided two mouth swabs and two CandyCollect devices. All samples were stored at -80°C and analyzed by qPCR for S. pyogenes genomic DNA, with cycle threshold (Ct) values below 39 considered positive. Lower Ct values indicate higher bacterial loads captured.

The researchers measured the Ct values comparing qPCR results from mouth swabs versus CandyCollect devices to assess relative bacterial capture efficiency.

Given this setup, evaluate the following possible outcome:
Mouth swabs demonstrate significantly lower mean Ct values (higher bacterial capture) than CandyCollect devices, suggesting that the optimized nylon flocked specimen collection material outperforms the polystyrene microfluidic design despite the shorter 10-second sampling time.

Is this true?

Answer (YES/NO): NO